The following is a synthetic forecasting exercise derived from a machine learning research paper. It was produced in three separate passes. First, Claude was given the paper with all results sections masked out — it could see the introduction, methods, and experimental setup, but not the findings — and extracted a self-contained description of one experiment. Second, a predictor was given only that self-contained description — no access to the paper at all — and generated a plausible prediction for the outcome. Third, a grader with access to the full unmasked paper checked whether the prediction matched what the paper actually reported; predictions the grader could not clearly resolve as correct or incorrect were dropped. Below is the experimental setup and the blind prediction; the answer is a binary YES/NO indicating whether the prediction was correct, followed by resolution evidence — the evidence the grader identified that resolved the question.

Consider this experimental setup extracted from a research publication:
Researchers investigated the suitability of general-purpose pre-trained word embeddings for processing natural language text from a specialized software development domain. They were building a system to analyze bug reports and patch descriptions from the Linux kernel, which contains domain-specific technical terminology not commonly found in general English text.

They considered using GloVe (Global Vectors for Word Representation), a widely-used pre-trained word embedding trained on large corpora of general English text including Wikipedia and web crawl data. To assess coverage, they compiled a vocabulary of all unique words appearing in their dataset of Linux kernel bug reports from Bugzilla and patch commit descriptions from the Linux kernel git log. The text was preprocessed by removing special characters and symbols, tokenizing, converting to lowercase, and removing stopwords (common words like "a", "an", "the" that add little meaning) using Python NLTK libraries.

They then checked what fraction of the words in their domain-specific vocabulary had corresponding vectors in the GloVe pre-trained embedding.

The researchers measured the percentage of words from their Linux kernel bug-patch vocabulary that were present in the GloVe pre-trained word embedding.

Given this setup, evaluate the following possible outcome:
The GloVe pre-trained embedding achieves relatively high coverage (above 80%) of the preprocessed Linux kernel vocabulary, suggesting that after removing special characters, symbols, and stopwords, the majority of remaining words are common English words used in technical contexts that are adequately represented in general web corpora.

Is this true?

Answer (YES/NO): NO